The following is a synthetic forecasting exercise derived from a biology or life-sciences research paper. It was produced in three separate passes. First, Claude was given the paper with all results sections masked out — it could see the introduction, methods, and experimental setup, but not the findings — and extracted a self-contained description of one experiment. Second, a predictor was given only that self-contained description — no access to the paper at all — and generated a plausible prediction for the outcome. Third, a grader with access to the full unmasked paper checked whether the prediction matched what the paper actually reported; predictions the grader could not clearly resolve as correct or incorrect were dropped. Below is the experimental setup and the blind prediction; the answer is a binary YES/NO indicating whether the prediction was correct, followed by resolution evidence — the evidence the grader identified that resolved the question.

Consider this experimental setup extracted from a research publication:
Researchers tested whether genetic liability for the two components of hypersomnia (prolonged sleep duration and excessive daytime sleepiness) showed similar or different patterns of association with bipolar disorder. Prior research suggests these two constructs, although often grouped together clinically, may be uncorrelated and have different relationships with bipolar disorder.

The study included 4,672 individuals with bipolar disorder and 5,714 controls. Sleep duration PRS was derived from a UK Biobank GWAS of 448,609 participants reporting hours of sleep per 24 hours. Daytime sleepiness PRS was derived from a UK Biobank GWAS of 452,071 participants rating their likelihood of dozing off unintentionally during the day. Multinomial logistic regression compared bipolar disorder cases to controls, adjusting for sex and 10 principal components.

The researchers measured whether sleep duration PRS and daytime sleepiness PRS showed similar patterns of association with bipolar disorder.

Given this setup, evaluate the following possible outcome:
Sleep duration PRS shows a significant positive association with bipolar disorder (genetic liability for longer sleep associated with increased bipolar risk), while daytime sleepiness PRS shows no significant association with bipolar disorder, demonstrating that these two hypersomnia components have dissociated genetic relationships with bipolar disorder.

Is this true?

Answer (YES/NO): NO